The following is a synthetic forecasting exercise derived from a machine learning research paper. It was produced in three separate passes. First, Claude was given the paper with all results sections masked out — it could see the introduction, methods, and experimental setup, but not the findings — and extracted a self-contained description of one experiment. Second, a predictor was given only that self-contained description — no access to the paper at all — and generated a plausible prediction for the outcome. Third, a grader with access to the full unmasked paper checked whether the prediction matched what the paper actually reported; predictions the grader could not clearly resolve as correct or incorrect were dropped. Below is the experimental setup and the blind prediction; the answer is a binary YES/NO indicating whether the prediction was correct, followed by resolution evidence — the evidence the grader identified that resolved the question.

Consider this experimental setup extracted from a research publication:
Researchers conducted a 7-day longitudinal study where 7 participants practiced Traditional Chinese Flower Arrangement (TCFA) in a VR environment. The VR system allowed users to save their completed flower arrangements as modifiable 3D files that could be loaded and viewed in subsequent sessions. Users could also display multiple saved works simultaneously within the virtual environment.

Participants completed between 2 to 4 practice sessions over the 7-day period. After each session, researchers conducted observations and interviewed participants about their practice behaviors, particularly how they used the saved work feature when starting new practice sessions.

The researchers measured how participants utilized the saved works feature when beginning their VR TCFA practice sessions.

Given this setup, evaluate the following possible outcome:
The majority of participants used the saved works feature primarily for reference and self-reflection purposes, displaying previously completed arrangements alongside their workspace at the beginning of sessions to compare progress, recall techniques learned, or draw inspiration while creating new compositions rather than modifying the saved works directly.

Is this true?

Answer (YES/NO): YES